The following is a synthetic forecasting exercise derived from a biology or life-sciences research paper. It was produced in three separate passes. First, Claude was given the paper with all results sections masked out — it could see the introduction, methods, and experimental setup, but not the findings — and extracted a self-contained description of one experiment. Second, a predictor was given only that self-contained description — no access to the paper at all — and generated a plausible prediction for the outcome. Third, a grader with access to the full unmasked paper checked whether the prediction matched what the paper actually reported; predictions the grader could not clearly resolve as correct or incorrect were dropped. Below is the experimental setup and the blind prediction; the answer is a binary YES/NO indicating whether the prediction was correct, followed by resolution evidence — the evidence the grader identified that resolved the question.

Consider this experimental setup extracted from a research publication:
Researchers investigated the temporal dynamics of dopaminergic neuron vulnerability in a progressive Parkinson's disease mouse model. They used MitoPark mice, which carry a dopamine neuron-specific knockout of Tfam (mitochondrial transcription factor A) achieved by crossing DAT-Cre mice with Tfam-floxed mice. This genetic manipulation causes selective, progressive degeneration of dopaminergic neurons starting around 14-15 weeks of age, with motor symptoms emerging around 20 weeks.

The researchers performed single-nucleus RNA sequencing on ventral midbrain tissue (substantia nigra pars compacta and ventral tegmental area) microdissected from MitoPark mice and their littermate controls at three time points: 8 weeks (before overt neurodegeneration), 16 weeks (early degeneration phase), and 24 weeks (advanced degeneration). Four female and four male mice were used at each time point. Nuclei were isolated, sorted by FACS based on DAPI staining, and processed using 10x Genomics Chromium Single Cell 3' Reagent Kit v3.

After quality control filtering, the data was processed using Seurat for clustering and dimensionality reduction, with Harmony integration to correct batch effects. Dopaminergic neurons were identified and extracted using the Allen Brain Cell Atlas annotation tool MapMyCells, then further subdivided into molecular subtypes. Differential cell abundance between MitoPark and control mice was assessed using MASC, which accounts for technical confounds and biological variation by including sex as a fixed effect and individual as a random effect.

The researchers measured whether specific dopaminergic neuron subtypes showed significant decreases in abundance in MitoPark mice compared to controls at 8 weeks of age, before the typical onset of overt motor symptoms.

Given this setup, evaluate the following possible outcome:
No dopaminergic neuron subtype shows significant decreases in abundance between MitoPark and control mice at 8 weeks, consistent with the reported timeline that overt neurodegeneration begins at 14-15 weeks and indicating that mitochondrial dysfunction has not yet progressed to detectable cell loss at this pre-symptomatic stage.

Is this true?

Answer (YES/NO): YES